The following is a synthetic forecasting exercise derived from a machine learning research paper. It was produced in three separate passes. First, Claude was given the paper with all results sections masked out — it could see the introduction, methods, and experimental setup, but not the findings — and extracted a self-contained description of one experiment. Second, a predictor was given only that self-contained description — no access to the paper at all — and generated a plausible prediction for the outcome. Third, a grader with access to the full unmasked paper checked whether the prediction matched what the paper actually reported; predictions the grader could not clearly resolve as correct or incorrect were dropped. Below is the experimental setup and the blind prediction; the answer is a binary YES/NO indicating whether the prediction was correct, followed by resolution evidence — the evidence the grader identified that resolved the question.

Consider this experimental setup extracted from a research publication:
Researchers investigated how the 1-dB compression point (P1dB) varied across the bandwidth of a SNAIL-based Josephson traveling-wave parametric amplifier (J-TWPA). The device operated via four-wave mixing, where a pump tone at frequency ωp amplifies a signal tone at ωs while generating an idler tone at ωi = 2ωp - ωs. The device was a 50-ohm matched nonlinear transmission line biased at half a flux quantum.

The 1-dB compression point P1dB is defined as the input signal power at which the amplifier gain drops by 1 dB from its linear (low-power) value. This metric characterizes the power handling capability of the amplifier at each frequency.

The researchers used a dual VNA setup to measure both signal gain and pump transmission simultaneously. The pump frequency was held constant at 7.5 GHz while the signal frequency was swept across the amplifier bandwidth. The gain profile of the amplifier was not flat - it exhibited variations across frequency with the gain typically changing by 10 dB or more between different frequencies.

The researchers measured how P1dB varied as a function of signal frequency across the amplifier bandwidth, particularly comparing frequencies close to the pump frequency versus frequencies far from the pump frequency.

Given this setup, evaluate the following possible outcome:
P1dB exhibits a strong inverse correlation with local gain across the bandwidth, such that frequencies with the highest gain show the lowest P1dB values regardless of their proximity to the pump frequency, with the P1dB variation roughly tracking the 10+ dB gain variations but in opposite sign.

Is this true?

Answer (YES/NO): NO